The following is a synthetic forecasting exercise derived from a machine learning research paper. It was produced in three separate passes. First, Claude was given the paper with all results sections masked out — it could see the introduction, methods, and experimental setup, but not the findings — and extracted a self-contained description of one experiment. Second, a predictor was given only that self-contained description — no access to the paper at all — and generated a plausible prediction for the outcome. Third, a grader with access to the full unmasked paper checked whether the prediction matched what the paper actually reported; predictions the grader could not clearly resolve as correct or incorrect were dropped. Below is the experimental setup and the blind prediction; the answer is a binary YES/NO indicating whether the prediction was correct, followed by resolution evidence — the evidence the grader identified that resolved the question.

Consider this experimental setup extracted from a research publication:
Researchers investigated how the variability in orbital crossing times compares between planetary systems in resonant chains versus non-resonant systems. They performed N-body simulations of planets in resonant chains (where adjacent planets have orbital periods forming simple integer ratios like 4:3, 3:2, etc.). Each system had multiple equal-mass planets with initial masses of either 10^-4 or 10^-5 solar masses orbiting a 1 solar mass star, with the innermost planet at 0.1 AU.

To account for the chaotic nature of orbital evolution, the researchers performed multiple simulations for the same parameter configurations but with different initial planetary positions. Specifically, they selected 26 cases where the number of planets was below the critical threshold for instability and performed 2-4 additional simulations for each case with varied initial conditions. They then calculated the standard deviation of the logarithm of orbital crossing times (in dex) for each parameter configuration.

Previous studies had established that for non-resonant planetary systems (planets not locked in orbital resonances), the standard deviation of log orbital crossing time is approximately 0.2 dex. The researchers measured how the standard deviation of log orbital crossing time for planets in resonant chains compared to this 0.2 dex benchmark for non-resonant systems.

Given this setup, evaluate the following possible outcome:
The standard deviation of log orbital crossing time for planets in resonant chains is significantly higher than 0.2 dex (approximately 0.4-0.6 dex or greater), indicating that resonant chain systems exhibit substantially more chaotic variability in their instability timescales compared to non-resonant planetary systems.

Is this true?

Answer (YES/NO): NO